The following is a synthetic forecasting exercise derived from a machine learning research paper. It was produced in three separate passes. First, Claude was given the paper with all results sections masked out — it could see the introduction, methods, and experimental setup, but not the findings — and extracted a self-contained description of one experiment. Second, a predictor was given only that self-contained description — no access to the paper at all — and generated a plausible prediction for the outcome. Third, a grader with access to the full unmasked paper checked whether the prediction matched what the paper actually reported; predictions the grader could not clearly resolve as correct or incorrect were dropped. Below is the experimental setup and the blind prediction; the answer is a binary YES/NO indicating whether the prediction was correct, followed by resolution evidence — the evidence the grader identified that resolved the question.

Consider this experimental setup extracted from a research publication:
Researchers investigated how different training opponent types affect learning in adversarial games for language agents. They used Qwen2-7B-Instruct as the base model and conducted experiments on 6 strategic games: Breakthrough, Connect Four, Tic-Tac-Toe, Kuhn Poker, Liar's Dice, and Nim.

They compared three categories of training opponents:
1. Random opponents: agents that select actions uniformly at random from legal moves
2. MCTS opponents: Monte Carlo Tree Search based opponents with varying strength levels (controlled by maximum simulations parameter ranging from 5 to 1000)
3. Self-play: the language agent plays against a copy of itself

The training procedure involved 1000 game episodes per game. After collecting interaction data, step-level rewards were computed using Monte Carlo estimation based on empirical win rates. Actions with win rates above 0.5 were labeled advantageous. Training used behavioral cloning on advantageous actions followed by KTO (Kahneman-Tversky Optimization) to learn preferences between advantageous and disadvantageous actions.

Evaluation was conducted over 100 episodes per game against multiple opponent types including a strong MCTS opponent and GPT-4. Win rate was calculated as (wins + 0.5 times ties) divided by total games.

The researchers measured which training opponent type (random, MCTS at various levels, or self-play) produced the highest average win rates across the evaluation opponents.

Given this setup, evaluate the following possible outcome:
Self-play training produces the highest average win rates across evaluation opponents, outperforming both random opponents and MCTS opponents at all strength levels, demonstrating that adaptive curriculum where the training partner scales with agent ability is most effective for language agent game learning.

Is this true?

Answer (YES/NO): YES